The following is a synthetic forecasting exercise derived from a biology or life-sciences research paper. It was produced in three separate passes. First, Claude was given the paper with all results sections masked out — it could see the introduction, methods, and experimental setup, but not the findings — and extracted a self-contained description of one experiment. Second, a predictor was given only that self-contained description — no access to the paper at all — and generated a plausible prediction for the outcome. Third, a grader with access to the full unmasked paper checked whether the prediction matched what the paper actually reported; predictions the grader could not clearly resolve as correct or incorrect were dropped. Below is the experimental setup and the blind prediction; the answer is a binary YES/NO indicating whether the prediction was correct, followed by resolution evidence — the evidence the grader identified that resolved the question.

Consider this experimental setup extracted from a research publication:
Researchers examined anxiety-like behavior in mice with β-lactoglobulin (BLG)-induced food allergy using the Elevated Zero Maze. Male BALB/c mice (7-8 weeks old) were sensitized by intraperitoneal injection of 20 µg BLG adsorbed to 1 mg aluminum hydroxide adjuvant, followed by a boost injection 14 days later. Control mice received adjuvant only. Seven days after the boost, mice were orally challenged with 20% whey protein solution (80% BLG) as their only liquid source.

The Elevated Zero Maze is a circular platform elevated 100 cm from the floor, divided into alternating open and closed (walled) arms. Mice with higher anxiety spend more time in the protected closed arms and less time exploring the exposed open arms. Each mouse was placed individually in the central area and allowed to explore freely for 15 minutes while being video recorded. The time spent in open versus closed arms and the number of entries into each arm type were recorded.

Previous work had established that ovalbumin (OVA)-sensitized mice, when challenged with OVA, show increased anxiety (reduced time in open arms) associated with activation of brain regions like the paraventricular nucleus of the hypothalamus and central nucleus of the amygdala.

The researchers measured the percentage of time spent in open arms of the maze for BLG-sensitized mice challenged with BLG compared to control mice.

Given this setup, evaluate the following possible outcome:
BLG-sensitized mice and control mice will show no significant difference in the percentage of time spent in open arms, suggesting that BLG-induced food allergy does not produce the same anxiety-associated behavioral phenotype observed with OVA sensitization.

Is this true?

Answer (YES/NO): YES